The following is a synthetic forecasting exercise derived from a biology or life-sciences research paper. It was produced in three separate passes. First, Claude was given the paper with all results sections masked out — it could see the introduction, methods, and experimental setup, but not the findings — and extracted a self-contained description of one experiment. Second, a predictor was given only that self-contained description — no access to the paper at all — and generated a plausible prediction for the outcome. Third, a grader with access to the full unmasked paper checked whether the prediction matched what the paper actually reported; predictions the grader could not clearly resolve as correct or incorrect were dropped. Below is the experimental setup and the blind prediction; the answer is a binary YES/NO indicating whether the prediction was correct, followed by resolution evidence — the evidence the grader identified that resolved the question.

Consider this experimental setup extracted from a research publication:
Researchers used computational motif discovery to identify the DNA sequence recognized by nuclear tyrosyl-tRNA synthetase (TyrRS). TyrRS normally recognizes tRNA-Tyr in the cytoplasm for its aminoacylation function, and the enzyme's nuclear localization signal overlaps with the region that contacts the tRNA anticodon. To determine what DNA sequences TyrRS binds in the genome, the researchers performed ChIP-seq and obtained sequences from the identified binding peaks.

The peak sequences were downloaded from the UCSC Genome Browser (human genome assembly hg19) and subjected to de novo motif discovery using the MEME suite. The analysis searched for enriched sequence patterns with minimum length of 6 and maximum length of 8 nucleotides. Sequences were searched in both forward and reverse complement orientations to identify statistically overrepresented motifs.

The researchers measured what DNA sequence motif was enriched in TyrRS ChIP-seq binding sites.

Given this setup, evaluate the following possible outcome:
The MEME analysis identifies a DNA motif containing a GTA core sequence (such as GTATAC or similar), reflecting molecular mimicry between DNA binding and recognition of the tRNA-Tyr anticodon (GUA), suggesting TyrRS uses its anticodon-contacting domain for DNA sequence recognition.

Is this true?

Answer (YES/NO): NO